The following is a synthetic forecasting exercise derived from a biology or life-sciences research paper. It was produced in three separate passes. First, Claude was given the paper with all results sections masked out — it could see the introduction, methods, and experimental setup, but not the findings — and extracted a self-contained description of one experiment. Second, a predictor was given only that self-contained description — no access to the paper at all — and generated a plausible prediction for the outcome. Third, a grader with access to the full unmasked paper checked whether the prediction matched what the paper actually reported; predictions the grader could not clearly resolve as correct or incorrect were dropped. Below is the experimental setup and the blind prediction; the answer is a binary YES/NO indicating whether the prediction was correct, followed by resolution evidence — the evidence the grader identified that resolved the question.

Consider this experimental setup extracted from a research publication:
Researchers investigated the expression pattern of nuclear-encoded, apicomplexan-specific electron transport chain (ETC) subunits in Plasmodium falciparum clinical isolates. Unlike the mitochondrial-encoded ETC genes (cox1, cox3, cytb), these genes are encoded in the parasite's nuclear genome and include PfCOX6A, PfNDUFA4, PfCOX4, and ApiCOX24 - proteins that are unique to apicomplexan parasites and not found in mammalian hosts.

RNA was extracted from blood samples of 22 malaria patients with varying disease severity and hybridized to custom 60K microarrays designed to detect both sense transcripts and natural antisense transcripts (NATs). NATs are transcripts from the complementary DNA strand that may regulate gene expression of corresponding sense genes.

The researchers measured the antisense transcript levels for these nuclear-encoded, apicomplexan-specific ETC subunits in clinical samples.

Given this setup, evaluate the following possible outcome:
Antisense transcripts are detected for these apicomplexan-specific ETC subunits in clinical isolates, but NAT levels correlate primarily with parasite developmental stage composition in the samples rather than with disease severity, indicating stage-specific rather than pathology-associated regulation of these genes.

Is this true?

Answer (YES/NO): NO